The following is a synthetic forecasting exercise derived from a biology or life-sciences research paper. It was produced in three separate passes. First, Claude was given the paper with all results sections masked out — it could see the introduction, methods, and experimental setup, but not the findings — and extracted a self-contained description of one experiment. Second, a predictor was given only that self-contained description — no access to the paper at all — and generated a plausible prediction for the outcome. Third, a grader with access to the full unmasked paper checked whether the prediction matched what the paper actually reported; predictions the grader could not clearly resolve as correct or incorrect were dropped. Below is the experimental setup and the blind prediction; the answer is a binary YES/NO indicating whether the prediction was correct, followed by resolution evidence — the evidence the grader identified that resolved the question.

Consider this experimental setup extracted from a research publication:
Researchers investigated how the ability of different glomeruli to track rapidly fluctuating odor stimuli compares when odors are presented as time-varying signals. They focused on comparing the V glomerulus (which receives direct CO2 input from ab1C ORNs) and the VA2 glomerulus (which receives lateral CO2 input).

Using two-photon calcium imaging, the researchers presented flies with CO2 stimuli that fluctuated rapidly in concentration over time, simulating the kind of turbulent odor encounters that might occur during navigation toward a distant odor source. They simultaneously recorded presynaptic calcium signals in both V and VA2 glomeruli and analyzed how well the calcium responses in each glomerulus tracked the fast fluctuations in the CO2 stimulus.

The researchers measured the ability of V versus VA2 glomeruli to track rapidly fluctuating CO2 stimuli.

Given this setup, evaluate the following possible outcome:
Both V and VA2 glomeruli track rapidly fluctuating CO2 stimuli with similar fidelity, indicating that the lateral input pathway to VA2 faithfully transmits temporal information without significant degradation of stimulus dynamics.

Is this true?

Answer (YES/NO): NO